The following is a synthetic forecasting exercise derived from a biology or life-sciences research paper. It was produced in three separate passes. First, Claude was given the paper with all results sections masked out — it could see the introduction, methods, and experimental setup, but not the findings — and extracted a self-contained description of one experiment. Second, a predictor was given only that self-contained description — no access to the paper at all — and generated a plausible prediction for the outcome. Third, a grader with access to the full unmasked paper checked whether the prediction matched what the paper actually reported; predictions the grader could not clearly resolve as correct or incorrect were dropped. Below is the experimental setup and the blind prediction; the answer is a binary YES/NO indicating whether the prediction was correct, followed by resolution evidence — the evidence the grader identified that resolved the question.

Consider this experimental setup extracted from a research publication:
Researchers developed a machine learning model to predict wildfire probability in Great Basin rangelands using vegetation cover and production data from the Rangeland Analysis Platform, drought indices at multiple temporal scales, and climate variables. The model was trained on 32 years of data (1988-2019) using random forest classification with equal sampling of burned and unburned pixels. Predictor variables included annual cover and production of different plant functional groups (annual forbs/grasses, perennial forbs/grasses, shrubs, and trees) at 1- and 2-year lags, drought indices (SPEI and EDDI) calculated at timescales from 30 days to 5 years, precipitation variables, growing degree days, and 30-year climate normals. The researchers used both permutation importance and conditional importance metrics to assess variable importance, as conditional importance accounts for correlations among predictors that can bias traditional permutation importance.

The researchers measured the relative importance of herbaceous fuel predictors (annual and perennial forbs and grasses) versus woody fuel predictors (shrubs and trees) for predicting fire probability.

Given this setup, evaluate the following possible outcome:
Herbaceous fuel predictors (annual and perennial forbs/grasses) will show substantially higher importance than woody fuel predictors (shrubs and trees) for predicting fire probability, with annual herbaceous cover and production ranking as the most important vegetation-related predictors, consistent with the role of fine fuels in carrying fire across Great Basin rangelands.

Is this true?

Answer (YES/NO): NO